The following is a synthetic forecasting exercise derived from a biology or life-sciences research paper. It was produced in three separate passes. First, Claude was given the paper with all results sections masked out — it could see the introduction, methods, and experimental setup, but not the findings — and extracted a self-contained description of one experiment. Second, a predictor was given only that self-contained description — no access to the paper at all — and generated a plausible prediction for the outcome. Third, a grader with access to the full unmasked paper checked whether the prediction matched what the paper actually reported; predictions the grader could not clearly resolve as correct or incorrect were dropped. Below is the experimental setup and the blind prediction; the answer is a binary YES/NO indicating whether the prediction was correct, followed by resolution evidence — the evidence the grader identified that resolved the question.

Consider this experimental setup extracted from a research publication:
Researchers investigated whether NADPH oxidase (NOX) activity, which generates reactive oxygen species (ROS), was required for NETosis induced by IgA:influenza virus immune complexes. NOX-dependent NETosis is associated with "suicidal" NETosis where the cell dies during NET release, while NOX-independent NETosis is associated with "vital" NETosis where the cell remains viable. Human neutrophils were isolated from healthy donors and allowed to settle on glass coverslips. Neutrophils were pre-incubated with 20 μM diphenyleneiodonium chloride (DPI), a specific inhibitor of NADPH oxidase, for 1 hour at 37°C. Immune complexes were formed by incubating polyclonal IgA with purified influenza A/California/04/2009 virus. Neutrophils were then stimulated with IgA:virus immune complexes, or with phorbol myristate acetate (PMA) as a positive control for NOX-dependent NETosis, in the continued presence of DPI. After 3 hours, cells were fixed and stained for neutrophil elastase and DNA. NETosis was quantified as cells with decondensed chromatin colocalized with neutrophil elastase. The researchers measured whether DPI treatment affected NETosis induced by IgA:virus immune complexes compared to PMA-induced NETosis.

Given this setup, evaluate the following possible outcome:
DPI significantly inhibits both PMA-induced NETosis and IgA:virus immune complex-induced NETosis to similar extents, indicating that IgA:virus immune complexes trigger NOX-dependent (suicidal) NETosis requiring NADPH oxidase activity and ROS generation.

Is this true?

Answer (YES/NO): YES